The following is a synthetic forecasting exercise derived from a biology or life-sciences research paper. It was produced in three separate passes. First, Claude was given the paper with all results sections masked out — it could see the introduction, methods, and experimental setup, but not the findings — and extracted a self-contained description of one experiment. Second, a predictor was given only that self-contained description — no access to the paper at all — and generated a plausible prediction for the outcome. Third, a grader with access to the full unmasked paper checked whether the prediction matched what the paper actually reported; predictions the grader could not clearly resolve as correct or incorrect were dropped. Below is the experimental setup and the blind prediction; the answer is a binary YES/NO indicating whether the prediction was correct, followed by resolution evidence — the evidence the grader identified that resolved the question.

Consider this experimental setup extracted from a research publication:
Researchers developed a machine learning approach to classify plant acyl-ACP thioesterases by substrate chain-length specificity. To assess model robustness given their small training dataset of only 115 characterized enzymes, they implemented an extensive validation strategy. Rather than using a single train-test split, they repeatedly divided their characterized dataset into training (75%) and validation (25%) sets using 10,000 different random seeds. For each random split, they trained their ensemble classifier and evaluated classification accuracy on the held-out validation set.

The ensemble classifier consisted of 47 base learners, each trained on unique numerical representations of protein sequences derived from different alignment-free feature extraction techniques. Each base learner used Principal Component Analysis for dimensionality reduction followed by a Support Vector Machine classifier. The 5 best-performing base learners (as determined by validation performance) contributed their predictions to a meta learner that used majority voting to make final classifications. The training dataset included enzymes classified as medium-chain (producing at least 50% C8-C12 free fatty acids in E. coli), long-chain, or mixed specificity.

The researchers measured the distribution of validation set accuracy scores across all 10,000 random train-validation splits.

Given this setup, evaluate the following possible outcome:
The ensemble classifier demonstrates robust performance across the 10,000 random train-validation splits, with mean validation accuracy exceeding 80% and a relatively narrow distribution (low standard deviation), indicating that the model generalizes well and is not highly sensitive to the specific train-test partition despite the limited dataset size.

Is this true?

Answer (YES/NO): NO